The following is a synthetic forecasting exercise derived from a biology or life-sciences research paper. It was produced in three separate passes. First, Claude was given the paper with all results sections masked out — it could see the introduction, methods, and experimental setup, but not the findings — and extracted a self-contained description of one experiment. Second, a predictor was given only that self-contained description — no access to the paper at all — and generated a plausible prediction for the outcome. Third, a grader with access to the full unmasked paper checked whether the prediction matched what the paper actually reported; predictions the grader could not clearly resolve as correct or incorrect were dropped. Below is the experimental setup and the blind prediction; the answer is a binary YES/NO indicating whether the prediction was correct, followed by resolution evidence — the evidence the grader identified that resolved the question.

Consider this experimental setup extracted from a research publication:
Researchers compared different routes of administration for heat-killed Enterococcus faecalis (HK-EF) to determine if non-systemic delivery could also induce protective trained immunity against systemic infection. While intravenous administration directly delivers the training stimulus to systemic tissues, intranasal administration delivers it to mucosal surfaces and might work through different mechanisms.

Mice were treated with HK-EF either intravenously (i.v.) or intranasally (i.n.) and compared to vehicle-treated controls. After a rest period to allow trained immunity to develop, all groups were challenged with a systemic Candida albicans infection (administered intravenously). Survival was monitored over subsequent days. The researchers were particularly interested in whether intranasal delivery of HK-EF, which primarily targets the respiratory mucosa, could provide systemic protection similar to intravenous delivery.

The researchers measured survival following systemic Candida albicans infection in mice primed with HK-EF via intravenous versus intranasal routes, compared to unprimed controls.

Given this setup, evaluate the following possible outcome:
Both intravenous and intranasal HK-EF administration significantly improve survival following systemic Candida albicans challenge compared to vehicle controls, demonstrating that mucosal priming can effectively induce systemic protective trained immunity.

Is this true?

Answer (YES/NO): YES